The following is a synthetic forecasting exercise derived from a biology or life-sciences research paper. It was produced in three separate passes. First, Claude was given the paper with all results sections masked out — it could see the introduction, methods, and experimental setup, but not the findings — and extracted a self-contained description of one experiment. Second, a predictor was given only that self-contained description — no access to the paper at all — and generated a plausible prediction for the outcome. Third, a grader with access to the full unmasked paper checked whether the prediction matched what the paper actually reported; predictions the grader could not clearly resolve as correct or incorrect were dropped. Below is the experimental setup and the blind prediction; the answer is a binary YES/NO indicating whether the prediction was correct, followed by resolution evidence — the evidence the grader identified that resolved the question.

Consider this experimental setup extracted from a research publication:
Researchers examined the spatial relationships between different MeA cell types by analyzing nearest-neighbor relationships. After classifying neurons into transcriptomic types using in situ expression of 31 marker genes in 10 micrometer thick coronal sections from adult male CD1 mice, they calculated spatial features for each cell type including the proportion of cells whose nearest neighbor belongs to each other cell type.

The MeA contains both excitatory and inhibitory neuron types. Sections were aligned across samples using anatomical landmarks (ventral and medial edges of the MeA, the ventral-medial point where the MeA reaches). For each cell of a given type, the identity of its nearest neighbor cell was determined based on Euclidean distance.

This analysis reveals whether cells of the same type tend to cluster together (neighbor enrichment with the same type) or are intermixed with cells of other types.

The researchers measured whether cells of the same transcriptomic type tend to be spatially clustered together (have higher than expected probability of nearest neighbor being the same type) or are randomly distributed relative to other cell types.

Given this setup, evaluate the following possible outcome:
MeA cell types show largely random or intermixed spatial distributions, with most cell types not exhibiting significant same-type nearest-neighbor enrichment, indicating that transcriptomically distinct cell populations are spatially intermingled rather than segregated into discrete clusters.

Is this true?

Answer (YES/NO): NO